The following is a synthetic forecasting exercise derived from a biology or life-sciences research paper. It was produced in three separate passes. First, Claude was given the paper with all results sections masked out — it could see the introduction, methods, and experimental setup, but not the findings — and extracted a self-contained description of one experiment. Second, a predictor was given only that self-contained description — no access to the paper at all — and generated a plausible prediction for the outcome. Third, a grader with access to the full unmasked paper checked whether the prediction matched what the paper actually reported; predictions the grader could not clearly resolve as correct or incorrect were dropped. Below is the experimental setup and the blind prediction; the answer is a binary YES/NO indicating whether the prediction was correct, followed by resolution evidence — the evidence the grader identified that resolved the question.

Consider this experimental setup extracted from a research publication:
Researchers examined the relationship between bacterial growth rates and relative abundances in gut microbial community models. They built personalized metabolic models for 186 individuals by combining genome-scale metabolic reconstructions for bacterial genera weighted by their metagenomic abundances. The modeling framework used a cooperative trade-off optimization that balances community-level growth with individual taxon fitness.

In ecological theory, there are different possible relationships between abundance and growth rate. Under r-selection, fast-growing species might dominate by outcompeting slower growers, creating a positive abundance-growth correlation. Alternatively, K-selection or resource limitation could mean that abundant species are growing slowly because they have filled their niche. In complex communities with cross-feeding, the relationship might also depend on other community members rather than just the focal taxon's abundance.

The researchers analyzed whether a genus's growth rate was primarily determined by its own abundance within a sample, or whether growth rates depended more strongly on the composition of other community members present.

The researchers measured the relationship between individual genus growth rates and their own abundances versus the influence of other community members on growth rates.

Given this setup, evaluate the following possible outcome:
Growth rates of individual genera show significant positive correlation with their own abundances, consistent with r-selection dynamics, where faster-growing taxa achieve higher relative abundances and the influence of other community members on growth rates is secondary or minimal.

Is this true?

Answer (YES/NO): NO